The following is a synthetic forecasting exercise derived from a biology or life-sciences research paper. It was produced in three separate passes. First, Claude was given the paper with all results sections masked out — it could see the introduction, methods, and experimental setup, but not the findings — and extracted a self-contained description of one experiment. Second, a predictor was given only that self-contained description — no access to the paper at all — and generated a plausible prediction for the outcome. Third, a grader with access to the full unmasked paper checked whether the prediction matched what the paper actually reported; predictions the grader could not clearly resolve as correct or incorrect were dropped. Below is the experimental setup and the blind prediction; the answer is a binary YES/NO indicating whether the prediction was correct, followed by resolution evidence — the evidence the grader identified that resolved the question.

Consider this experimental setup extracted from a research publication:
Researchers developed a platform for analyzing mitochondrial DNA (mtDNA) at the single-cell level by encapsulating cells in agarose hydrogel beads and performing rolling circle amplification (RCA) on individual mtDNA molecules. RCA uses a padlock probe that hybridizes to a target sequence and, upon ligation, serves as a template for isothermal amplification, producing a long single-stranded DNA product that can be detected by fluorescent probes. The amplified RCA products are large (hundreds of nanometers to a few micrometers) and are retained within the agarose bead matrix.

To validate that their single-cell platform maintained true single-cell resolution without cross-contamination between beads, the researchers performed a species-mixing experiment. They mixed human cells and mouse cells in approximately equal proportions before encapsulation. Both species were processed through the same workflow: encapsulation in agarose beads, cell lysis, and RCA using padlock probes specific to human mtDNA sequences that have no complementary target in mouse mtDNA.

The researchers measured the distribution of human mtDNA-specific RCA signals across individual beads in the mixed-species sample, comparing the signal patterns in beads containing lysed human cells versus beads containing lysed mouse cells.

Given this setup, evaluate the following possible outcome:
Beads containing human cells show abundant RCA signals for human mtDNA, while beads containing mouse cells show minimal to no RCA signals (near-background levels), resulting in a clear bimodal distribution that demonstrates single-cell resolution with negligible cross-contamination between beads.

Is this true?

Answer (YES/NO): YES